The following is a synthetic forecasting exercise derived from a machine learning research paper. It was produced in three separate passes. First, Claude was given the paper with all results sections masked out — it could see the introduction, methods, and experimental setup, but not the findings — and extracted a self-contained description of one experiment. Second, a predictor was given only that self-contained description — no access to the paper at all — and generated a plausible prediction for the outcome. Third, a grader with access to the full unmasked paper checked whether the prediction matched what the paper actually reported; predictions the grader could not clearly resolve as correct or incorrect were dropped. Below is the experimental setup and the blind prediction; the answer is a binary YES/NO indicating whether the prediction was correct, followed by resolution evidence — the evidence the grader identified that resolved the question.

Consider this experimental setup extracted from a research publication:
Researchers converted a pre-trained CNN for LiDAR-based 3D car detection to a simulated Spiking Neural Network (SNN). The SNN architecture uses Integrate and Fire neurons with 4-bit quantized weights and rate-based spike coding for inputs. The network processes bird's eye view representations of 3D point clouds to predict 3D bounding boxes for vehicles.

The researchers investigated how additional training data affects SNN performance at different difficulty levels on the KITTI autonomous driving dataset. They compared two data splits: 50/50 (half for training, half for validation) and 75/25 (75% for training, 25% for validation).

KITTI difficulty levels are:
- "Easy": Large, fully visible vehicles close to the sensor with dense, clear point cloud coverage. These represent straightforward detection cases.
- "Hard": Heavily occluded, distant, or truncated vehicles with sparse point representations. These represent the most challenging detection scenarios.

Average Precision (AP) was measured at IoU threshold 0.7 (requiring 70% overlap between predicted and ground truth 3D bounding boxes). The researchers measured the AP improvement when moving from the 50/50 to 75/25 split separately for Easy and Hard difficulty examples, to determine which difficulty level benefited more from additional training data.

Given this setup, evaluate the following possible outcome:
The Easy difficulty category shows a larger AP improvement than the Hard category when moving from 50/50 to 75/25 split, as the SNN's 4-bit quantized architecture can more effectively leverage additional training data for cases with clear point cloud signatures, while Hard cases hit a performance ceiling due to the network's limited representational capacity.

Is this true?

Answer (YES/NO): YES